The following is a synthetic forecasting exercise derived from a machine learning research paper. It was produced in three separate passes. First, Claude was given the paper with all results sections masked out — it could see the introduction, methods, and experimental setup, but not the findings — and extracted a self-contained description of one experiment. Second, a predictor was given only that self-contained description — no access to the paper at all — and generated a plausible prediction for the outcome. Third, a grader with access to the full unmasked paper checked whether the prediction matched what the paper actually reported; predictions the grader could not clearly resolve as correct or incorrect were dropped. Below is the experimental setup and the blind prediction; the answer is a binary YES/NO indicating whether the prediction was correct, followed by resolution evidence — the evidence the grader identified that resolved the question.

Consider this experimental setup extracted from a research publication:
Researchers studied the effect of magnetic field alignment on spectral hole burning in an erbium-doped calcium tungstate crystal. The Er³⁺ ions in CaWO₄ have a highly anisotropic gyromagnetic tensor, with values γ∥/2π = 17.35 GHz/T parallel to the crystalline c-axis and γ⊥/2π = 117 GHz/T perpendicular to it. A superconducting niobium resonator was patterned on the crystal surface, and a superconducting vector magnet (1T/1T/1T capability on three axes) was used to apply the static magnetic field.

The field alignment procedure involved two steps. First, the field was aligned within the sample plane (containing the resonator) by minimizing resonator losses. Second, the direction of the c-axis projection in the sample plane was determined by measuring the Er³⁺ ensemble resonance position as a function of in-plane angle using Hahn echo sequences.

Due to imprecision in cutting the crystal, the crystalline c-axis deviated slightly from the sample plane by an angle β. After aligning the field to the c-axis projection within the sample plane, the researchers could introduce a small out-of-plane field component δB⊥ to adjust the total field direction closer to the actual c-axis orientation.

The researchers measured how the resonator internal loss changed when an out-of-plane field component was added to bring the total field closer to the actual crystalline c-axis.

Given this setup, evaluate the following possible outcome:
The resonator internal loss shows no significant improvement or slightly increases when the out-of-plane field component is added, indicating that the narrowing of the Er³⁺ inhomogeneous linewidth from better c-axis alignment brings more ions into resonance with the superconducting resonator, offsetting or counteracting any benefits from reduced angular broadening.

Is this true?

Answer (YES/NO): NO